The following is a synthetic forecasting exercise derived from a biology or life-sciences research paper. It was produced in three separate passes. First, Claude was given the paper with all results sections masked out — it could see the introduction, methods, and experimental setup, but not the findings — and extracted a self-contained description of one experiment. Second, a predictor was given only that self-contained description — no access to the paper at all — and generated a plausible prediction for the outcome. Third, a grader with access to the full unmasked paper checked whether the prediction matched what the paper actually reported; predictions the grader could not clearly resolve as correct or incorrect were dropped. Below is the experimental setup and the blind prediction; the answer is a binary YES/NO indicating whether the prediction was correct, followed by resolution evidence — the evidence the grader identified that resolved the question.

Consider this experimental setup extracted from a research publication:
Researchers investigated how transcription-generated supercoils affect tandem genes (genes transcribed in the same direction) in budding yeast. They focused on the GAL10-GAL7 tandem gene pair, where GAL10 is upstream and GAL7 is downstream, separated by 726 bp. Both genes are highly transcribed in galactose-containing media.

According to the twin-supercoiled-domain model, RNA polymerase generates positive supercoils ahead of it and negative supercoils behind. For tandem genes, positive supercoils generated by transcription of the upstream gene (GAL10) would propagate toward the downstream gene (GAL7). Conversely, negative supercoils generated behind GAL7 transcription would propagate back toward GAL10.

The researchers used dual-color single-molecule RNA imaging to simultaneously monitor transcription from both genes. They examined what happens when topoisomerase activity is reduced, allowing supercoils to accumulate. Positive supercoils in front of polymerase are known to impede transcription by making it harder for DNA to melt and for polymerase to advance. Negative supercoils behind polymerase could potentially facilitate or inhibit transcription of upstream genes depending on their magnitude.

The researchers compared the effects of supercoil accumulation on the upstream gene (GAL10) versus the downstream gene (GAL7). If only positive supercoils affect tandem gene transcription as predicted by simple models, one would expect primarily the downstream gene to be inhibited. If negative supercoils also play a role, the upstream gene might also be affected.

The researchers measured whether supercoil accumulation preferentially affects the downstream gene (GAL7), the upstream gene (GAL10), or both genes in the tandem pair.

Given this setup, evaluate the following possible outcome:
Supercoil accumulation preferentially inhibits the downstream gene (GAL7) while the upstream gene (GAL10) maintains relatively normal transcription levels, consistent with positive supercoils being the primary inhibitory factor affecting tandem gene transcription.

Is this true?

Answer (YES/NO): NO